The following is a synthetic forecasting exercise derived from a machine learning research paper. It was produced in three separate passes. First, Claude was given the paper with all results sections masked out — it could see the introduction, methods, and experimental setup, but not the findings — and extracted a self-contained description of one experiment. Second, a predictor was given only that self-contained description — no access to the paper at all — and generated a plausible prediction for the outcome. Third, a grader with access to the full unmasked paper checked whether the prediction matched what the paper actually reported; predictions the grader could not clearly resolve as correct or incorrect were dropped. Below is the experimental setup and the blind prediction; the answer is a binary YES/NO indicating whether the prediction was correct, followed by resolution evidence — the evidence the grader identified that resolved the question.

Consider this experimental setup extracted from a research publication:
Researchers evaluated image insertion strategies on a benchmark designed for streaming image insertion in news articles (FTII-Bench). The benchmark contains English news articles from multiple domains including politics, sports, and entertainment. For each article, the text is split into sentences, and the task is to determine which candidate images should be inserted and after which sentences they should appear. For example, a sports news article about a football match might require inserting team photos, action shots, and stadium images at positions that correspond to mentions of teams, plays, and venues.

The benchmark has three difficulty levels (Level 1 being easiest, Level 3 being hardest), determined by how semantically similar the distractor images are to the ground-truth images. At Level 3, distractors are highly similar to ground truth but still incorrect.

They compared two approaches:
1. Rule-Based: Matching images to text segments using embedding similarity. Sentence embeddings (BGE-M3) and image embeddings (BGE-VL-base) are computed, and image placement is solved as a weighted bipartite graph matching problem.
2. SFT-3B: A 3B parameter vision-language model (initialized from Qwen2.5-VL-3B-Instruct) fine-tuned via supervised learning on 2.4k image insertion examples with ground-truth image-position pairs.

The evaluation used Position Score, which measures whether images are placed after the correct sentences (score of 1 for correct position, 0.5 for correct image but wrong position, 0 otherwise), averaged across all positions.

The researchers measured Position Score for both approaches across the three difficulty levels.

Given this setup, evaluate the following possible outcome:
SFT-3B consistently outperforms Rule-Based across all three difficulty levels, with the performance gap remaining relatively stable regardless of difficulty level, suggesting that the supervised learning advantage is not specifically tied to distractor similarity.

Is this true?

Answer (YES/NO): NO